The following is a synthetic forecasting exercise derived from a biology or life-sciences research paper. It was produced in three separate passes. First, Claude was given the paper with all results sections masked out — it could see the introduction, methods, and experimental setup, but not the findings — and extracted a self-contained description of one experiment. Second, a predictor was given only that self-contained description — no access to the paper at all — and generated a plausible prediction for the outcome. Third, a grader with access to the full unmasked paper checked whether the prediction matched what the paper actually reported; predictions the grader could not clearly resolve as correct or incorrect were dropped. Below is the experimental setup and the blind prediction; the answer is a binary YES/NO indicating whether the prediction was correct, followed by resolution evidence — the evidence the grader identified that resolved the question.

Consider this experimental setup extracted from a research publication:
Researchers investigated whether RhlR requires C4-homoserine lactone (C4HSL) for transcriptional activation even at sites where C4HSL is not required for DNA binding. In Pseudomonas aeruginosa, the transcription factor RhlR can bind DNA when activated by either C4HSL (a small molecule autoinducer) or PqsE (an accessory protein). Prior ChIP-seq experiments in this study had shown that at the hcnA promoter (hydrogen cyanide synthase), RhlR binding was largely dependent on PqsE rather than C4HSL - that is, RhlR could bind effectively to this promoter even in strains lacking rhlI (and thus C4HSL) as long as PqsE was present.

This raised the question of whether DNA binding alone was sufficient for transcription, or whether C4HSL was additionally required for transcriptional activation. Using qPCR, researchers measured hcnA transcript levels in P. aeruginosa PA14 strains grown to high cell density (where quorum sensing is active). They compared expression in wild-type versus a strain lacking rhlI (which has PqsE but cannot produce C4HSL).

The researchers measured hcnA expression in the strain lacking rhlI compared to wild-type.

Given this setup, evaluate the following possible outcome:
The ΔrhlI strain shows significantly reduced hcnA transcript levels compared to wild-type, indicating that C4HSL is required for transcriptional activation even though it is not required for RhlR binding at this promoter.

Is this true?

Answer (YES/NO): YES